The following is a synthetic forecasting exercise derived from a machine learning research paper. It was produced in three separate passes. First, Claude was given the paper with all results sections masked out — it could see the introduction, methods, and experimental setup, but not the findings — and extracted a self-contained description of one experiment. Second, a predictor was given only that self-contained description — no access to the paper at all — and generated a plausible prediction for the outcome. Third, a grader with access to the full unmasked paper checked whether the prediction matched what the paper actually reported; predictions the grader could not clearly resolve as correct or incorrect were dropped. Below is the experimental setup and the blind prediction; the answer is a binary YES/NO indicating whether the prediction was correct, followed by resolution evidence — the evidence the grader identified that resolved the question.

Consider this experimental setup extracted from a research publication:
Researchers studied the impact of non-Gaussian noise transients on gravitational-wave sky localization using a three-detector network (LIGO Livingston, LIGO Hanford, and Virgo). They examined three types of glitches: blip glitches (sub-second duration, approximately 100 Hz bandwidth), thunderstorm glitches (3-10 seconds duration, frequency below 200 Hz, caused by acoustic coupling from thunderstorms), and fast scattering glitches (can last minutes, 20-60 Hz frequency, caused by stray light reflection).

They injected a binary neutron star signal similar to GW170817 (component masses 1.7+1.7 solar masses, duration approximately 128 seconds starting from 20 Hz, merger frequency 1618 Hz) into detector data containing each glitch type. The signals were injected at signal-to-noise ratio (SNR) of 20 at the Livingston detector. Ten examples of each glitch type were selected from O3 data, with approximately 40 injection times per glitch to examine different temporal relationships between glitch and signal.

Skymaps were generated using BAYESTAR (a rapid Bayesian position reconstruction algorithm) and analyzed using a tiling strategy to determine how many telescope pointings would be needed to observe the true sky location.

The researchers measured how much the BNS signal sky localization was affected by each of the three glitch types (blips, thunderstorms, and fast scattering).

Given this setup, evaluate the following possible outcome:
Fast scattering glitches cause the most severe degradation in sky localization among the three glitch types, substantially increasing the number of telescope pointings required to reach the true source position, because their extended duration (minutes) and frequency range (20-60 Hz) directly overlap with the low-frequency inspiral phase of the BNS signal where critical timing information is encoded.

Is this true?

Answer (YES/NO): NO